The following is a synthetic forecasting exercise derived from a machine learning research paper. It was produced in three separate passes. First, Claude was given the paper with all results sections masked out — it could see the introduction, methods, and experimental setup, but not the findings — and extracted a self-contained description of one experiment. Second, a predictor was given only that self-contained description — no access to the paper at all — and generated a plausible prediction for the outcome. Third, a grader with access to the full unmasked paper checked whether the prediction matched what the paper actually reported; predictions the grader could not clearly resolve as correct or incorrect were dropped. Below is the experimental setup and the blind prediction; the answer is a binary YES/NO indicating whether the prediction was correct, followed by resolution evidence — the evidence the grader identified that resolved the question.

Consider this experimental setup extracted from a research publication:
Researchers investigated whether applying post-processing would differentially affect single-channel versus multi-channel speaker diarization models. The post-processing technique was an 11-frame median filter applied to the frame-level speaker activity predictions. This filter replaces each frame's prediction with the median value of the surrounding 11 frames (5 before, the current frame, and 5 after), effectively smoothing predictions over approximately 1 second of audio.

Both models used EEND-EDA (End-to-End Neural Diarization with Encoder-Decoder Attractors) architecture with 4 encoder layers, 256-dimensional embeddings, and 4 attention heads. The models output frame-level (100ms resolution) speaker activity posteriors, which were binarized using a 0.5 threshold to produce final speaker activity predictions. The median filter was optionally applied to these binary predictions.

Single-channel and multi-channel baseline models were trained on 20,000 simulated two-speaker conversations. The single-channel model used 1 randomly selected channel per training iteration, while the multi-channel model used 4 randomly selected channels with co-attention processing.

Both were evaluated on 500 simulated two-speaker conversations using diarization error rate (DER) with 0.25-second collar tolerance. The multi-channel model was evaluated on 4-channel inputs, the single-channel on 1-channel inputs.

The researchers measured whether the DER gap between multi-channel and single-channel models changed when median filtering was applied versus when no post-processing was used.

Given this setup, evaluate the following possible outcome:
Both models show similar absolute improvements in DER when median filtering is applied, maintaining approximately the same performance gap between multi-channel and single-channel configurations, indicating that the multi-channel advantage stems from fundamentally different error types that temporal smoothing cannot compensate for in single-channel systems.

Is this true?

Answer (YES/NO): NO